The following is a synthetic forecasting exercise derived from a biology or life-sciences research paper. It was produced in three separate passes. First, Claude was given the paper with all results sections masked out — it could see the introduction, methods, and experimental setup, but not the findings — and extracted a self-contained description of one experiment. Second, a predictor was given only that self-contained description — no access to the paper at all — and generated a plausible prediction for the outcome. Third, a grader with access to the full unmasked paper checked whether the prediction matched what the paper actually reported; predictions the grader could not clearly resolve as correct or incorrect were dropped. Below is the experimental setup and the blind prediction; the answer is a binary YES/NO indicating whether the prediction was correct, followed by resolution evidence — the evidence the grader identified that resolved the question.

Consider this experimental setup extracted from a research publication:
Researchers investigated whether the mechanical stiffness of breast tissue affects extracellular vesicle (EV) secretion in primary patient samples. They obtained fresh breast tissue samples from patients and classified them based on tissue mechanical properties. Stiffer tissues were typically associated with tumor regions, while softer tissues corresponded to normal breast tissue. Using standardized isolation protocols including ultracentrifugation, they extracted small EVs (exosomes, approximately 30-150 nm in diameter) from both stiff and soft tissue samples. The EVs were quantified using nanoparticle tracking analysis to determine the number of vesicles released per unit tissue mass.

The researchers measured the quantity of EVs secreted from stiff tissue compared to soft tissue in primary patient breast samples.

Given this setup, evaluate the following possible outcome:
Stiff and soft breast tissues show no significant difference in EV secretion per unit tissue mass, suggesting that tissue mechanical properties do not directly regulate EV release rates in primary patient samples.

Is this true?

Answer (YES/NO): NO